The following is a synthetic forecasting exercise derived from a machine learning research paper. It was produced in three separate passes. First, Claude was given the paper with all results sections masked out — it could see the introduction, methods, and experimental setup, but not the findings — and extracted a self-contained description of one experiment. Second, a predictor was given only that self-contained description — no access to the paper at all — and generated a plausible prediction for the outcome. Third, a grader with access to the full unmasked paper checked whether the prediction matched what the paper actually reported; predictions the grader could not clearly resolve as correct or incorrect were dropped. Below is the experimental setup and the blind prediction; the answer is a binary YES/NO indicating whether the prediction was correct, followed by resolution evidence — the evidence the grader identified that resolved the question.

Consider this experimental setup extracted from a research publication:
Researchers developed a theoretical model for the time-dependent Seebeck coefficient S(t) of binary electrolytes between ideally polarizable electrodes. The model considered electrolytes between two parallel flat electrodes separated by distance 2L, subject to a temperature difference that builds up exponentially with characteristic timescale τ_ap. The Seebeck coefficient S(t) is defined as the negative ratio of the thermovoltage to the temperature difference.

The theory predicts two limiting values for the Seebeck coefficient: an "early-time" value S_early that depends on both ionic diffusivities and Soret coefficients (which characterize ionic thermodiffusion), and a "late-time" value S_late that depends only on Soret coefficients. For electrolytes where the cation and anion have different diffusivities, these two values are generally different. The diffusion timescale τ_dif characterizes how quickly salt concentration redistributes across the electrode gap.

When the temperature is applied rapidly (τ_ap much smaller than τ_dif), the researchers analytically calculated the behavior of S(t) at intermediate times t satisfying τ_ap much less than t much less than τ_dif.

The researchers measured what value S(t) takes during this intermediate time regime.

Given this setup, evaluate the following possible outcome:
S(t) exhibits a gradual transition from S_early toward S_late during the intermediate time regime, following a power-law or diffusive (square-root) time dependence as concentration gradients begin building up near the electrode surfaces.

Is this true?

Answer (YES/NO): NO